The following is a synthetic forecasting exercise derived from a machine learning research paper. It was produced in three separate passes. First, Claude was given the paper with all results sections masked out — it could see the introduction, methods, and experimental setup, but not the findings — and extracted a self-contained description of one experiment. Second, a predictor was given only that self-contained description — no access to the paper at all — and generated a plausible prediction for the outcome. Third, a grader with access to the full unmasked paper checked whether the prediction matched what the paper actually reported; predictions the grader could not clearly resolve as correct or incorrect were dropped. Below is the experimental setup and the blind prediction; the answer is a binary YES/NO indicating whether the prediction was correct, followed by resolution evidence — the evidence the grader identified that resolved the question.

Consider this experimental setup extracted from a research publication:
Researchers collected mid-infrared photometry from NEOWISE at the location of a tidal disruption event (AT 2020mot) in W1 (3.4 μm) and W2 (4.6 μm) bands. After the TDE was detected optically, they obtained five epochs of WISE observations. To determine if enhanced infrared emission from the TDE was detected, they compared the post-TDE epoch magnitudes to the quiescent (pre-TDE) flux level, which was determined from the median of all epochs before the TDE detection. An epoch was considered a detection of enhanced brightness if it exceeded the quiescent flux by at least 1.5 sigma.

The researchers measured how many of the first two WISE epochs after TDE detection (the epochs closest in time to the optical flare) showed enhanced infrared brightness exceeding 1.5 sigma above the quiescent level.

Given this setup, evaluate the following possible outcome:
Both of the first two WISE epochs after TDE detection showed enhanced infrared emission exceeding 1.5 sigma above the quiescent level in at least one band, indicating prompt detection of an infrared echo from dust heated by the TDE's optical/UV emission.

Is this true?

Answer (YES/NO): NO